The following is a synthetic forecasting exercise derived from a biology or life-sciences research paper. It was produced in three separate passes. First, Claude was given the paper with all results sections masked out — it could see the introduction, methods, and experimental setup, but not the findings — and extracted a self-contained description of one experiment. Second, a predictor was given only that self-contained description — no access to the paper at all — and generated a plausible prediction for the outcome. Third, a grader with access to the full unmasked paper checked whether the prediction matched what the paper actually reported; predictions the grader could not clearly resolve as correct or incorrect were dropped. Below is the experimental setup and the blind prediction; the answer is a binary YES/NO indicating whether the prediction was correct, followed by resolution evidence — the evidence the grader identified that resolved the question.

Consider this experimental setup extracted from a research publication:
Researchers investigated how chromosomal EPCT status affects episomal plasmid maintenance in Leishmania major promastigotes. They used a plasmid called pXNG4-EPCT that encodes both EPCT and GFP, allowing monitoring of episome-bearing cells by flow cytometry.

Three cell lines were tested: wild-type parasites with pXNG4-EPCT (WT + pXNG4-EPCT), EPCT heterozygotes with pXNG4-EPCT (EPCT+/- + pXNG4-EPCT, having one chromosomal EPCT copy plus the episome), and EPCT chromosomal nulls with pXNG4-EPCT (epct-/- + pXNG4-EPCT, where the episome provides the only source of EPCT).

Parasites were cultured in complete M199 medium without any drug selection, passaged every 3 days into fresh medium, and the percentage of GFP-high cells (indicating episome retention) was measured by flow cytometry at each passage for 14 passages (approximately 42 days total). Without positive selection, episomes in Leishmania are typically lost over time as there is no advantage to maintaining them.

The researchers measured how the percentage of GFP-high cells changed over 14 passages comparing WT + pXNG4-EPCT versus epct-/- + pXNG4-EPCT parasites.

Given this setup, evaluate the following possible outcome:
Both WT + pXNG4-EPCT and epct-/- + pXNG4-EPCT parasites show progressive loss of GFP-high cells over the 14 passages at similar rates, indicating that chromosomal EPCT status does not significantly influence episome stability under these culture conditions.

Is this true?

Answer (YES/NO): NO